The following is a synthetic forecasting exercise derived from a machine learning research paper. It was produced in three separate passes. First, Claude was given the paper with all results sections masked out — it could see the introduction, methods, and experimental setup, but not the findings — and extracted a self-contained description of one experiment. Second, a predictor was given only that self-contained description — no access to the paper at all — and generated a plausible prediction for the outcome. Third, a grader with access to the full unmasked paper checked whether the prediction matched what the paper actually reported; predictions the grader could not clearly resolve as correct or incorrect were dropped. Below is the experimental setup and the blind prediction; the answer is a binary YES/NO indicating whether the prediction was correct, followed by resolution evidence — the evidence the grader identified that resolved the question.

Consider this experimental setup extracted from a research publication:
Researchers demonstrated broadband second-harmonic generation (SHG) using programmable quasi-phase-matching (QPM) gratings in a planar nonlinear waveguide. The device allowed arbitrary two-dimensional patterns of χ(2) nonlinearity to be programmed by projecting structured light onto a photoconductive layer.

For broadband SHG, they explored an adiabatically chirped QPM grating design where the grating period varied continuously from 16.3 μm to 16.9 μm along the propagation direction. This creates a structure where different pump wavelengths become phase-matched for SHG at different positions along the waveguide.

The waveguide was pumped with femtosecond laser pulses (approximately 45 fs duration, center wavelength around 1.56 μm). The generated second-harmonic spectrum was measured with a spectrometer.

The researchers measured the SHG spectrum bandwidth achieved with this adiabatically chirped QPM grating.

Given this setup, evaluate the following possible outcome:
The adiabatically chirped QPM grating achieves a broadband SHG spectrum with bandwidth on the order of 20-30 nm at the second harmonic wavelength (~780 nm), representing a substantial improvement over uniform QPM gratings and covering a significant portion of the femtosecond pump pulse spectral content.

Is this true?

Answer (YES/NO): NO